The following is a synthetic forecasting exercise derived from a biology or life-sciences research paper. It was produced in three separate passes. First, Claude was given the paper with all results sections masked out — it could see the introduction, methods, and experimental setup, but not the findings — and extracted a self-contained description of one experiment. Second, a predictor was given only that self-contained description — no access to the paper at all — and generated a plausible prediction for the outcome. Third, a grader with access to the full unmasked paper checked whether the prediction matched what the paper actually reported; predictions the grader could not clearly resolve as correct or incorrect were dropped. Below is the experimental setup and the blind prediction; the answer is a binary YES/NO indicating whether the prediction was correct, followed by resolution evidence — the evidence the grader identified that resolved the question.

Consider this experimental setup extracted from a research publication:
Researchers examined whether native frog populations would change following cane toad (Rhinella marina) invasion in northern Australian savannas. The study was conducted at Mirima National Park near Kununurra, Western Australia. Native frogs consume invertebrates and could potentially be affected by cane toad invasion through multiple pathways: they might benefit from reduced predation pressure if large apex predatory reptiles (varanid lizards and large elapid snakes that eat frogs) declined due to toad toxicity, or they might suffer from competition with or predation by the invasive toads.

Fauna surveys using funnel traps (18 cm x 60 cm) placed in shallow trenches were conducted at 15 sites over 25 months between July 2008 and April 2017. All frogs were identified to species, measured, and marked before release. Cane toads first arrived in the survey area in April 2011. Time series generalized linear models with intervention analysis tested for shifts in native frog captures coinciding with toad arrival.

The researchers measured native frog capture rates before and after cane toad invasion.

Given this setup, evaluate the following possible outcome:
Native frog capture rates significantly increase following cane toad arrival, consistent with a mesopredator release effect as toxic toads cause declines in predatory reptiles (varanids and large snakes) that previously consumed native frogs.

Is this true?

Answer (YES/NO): YES